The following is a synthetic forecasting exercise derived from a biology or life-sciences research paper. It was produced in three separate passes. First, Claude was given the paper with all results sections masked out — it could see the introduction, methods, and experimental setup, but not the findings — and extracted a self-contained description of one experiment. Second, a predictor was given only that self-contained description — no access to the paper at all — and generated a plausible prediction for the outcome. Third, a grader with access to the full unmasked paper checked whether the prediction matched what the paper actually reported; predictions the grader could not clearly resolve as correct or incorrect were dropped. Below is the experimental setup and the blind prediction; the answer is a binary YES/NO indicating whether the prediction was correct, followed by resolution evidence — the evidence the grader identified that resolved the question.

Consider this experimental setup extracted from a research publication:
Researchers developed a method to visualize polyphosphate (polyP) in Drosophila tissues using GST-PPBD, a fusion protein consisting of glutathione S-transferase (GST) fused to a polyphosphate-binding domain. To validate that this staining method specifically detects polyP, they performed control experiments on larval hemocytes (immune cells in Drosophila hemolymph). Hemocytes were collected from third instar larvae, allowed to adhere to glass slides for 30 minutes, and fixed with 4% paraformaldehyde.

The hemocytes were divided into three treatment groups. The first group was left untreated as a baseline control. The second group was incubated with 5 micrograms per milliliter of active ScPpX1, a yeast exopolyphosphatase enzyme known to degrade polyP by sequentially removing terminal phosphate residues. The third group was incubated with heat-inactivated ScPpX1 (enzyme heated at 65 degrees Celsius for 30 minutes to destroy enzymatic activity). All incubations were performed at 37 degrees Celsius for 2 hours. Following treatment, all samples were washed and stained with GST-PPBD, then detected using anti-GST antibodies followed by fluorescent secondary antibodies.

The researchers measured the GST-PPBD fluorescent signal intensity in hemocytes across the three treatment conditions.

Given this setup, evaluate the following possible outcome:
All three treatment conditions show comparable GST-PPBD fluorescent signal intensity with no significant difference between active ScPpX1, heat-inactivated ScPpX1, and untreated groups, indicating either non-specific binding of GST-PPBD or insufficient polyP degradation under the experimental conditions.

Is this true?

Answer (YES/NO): NO